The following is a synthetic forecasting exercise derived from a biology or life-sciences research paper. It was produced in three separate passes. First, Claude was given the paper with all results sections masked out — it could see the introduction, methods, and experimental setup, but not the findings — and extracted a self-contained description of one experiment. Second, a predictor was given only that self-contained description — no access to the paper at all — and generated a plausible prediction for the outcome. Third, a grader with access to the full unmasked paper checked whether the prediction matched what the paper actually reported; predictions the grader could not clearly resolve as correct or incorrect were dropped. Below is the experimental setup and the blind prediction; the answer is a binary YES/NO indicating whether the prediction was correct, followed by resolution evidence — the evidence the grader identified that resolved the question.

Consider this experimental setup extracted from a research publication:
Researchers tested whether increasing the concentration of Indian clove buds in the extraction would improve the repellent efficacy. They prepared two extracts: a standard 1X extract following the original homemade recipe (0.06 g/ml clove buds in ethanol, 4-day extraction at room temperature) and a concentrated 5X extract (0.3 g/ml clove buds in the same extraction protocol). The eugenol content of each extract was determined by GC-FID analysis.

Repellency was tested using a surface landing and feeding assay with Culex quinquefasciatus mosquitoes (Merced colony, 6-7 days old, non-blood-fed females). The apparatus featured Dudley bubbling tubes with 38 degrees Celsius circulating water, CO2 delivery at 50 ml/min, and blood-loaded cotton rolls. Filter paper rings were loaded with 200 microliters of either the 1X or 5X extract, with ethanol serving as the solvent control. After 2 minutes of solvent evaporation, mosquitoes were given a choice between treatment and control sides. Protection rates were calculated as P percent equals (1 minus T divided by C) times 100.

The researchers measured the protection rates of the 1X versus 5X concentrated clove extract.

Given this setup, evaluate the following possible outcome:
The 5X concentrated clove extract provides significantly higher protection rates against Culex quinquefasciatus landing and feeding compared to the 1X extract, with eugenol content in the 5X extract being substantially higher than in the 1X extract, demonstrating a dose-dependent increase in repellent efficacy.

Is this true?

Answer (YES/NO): YES